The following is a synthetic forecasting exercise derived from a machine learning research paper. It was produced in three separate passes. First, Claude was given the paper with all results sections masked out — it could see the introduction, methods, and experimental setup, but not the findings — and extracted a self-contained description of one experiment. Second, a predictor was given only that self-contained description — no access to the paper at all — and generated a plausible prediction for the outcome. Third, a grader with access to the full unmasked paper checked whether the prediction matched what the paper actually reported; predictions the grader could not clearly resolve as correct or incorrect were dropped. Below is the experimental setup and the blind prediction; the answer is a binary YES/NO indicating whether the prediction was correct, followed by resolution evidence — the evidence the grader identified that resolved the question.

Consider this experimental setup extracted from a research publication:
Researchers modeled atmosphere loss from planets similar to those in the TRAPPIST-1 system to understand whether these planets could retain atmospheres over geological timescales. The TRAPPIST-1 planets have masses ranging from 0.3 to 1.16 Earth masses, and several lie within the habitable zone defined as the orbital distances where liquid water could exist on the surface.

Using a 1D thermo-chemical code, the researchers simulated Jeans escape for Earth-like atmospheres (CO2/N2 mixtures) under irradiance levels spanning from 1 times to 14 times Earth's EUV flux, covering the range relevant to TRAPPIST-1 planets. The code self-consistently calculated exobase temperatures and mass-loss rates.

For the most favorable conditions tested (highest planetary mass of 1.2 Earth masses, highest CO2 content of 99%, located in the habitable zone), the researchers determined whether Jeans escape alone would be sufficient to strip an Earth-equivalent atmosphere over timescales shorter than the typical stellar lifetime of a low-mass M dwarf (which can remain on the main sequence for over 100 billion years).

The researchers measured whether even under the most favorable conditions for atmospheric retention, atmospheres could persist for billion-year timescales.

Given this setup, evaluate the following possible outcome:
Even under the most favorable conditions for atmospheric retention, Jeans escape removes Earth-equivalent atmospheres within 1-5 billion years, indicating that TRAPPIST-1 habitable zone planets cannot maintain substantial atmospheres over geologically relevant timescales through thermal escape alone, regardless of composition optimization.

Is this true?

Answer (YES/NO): NO